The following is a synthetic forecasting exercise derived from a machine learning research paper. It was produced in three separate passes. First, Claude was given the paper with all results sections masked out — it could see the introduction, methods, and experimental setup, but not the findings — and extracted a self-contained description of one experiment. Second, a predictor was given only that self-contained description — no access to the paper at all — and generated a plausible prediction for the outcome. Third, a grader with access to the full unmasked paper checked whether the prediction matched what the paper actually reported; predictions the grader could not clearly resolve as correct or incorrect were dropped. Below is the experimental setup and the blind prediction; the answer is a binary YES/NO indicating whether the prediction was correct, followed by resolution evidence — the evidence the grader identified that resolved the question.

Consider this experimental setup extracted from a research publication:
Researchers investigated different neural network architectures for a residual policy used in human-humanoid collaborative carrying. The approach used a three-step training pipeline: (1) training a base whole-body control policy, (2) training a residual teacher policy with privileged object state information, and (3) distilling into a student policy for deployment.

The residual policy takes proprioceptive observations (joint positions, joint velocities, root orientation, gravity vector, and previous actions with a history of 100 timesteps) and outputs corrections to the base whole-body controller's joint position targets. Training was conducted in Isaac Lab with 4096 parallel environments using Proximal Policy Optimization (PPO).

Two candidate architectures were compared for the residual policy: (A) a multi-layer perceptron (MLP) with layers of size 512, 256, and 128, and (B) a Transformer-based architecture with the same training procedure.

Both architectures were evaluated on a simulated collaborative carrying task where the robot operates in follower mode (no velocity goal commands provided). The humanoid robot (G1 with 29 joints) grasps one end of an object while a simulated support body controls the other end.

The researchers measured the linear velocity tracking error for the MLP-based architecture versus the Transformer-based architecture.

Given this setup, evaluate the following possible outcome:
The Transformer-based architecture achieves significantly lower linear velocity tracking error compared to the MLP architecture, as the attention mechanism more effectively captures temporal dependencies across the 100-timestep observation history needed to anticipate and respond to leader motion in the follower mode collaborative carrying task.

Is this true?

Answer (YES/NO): NO